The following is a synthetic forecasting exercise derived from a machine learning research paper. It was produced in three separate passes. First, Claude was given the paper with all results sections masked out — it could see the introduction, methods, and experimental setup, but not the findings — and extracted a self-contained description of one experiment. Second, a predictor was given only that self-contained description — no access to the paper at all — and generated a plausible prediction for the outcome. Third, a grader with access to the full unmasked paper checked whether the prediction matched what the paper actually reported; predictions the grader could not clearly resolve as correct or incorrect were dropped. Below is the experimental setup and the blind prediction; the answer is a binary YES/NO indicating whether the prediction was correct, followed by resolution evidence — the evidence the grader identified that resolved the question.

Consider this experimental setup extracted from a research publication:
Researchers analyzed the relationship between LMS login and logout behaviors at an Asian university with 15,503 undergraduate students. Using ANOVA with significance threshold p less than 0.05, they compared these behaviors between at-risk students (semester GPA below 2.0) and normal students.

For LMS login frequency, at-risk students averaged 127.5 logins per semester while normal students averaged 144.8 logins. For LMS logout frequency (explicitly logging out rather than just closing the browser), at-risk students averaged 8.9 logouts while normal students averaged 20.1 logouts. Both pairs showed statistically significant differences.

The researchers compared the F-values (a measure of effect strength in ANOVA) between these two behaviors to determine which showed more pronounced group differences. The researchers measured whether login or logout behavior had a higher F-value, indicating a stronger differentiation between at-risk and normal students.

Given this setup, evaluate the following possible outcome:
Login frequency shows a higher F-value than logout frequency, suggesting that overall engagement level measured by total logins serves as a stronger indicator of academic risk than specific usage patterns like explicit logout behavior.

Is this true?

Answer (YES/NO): NO